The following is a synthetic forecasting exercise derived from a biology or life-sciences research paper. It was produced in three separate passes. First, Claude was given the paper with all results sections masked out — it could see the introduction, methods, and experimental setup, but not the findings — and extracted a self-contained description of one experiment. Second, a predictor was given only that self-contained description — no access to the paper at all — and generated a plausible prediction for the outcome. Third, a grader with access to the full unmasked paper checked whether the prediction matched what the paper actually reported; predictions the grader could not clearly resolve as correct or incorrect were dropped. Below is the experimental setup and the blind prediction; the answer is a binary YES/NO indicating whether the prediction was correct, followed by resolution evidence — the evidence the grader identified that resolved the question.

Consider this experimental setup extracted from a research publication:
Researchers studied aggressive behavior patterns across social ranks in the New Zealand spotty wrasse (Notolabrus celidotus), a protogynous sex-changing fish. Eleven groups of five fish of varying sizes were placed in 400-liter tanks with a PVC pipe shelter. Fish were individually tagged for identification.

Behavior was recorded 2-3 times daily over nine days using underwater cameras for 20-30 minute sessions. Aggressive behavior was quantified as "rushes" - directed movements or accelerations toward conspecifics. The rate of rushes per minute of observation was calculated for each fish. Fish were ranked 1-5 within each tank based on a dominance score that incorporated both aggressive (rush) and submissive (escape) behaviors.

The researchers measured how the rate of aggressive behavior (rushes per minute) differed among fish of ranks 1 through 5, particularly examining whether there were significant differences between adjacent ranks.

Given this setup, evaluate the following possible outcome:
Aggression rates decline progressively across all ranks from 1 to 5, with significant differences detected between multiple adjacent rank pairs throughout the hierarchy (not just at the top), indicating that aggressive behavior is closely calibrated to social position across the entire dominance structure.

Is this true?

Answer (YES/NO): NO